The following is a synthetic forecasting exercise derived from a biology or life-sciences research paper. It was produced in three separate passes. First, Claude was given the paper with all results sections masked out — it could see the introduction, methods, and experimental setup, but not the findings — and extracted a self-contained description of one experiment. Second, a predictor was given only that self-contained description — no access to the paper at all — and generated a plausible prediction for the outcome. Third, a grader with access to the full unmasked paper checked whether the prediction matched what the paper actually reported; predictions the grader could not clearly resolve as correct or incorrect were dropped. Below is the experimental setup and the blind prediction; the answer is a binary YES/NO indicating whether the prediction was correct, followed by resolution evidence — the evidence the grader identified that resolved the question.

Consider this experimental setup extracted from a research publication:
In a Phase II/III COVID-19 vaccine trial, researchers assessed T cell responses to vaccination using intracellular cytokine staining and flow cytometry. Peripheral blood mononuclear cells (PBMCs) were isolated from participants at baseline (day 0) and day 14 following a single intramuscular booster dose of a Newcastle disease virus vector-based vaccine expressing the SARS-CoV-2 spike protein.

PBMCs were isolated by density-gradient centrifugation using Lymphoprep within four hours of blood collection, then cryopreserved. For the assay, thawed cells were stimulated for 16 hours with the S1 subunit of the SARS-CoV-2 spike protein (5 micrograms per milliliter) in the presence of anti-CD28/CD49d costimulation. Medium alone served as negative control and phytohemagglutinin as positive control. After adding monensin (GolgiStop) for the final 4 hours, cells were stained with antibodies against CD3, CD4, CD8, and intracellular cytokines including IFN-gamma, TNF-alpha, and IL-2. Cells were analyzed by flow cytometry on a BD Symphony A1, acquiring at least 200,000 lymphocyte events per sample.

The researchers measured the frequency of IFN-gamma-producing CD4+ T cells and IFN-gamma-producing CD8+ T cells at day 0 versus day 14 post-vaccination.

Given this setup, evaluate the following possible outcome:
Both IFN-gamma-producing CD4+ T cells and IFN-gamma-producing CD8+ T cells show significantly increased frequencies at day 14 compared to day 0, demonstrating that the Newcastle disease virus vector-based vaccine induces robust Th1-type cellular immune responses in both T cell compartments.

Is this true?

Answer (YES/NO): NO